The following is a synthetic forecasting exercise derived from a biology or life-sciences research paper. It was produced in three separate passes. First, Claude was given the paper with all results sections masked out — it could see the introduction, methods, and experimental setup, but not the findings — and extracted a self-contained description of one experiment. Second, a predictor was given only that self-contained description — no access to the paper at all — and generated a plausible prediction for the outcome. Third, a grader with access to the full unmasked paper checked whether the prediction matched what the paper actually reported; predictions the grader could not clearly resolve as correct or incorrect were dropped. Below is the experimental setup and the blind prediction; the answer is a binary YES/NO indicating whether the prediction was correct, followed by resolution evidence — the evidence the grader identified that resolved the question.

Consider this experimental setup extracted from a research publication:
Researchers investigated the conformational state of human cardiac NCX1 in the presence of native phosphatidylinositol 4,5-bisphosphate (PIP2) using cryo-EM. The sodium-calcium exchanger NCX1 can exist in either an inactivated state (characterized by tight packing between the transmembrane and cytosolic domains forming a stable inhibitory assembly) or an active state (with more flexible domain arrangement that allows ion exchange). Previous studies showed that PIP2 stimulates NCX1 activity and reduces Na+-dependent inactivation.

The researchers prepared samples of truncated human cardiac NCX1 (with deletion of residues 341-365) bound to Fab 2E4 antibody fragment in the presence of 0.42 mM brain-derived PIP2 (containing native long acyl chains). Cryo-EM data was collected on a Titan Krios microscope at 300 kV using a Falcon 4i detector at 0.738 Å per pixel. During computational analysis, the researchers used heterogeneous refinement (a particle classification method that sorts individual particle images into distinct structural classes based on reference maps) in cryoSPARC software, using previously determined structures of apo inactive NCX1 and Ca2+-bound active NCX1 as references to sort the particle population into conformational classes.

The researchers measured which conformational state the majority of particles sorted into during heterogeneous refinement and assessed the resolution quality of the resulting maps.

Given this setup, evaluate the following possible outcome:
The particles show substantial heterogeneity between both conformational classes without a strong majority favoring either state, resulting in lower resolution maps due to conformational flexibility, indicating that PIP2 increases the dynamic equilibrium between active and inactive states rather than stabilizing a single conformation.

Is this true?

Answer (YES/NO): NO